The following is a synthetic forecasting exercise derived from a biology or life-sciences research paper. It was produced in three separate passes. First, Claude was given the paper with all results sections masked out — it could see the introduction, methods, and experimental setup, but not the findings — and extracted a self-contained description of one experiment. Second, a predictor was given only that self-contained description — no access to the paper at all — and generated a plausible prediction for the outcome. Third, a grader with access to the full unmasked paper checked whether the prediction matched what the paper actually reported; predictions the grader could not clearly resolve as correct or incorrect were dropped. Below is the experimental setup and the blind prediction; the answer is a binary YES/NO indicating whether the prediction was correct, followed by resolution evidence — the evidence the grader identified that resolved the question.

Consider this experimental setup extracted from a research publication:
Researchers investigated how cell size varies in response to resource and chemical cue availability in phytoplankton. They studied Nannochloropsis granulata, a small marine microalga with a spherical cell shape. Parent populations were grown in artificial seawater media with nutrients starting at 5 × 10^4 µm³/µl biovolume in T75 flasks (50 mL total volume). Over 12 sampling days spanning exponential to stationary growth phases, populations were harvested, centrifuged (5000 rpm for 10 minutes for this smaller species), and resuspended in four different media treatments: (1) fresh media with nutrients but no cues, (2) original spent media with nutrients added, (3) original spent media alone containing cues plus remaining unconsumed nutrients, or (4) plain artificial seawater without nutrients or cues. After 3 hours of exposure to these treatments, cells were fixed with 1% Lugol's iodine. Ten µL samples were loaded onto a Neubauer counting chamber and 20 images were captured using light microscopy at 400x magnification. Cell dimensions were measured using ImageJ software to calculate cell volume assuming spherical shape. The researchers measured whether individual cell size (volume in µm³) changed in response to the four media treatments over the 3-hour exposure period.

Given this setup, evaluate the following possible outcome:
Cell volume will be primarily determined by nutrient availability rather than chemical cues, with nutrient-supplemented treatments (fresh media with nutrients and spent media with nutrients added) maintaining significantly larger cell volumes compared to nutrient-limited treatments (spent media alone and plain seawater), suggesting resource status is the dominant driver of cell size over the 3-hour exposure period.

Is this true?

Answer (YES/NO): NO